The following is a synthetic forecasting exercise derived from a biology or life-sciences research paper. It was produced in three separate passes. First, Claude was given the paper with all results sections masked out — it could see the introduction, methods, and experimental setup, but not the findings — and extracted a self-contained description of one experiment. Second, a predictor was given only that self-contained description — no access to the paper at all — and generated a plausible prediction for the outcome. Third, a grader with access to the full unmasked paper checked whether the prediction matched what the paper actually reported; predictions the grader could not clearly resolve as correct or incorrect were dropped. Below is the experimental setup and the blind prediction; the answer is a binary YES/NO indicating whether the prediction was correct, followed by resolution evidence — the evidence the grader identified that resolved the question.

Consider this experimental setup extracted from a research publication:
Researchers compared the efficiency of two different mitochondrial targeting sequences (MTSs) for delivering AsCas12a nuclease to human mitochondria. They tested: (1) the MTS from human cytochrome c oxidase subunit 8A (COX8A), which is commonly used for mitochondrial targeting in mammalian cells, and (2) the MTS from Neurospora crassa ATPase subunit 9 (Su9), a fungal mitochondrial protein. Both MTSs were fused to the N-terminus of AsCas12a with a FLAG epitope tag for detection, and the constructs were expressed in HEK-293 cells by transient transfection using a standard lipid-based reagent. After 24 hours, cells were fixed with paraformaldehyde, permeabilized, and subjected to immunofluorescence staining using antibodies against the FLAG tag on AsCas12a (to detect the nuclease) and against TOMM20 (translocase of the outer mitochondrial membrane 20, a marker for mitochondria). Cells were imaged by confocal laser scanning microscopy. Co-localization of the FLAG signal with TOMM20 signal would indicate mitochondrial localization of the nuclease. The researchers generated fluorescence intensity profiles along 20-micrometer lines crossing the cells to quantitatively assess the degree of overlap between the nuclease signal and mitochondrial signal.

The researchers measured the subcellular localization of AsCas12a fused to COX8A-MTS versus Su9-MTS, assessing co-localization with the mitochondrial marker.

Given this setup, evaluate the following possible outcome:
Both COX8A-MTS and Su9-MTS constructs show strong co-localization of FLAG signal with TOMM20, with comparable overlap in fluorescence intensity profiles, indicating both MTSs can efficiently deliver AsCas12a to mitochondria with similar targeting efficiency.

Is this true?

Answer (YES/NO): NO